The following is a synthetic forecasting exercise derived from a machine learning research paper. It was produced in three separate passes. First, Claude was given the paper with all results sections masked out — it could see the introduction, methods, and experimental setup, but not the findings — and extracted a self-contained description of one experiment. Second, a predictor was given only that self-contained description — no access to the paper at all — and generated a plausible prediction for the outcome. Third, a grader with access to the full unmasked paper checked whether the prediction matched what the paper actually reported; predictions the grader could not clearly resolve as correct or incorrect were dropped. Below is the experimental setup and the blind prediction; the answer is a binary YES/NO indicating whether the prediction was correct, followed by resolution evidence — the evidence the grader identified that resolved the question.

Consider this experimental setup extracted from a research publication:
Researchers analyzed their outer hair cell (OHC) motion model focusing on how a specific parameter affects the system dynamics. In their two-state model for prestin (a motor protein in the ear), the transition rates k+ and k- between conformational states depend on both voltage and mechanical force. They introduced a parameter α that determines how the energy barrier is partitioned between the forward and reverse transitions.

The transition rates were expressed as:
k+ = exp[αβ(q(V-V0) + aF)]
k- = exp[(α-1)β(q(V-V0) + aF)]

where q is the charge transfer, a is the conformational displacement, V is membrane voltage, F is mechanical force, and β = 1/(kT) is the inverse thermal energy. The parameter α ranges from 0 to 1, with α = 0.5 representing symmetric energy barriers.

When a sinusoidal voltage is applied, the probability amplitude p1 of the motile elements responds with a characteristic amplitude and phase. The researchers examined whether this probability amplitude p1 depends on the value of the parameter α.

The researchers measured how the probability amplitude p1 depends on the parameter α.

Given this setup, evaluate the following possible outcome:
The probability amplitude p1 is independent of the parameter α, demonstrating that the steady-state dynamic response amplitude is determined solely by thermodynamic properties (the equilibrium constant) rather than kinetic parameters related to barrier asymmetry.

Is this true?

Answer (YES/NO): YES